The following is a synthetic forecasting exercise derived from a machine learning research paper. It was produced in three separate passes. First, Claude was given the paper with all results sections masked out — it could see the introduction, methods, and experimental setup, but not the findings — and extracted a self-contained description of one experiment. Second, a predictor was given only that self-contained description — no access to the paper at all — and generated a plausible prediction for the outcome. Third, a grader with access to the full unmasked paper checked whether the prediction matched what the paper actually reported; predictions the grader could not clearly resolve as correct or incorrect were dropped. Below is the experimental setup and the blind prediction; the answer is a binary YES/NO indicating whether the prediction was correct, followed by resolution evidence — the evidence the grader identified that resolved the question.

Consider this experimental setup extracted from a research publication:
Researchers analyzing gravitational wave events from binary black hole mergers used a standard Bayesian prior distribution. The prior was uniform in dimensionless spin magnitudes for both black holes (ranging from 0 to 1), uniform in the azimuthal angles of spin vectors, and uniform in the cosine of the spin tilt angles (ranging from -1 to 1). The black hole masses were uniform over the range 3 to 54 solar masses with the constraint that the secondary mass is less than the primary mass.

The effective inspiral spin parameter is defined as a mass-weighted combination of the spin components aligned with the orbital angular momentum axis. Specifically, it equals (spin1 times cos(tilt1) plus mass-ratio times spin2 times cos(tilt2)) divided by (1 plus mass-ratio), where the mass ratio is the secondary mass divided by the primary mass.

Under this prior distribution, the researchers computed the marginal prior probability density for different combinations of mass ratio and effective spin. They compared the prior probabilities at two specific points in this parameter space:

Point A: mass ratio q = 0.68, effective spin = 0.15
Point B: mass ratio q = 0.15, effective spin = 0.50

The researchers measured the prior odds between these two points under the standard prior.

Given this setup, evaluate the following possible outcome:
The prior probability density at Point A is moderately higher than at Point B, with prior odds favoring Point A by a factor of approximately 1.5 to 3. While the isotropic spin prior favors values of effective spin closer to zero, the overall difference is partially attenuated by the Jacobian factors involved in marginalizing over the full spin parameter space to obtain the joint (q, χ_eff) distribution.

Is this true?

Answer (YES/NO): NO